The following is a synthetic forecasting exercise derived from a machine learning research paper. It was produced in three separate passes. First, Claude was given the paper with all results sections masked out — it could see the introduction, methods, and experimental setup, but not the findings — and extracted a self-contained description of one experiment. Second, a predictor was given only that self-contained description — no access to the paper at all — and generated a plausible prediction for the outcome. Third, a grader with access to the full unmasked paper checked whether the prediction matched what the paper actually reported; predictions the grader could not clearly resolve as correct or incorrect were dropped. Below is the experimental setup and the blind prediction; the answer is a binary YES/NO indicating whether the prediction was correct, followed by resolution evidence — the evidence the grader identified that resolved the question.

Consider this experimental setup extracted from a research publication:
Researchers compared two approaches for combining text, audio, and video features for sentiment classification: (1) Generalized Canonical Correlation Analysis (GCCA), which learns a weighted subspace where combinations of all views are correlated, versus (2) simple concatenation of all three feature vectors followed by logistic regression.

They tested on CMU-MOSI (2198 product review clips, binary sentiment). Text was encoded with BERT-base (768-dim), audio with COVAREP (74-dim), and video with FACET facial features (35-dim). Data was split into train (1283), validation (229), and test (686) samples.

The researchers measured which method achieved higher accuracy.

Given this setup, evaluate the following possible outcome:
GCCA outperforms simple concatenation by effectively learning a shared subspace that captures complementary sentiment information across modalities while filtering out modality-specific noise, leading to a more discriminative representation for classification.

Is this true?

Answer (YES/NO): NO